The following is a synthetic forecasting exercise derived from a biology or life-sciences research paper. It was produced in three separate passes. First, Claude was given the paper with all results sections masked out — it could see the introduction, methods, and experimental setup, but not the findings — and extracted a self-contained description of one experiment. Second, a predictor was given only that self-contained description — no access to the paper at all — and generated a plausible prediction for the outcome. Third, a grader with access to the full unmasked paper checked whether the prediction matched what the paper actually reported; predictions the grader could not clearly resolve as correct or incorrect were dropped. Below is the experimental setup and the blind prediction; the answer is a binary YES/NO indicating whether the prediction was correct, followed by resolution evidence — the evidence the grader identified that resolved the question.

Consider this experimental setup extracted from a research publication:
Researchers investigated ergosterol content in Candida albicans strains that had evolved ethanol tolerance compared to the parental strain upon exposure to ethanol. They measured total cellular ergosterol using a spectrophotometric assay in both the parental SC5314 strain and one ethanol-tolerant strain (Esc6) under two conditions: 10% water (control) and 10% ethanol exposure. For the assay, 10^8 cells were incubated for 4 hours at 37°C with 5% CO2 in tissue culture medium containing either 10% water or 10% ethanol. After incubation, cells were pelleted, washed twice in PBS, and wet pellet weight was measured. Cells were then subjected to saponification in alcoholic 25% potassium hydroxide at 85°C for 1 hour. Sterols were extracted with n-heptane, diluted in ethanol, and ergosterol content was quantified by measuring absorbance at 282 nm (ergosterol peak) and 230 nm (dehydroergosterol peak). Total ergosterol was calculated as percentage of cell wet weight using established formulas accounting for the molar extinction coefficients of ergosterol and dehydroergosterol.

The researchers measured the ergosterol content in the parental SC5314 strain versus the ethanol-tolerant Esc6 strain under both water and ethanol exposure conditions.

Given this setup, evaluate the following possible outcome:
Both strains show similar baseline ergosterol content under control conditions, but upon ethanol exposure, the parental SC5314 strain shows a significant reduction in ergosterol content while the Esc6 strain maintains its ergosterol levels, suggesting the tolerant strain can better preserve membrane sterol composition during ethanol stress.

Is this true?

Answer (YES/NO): NO